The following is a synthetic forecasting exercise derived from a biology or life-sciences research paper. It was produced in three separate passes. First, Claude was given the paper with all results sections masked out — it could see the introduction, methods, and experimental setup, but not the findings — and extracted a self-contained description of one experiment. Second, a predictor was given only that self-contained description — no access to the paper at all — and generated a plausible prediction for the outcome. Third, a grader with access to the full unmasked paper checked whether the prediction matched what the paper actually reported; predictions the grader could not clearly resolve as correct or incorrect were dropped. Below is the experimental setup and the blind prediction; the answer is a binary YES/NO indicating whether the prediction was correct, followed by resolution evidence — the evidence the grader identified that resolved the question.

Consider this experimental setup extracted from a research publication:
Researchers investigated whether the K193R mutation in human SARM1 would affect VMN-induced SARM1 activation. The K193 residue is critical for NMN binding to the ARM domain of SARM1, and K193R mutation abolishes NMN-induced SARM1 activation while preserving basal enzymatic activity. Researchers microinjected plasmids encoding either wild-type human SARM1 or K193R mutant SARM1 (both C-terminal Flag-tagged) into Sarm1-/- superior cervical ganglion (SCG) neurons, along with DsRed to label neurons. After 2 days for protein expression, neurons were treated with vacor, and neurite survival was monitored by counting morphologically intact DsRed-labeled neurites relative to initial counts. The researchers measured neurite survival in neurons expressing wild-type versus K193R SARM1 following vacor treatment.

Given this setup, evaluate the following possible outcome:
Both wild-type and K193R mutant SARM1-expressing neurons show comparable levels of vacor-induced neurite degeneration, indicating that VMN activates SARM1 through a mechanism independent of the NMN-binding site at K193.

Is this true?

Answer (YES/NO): NO